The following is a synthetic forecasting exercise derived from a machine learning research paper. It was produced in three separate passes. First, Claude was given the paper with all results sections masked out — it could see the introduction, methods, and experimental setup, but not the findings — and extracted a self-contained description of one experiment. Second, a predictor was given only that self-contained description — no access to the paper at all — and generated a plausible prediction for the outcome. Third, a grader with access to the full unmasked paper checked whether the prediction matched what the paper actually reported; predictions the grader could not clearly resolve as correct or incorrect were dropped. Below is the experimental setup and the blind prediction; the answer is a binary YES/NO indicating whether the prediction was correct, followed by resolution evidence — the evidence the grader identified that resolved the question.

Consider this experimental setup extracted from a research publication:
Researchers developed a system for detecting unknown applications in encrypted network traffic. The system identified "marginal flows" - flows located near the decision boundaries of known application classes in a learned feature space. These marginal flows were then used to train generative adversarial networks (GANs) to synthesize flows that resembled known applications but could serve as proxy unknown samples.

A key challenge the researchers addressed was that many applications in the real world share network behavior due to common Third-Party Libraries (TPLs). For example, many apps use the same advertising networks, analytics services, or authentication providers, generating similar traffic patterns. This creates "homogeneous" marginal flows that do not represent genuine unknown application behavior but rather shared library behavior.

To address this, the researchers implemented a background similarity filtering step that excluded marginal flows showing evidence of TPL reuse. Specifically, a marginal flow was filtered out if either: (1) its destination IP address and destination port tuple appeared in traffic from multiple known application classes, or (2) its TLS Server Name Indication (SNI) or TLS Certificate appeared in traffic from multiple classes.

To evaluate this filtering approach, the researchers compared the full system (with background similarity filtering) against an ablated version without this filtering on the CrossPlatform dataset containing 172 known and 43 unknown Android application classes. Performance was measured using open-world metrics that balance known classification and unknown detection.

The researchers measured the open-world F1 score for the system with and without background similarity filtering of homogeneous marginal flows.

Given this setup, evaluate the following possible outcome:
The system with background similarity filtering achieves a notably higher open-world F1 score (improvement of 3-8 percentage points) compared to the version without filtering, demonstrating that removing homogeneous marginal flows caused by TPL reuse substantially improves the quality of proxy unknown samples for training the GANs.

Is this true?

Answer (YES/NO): NO